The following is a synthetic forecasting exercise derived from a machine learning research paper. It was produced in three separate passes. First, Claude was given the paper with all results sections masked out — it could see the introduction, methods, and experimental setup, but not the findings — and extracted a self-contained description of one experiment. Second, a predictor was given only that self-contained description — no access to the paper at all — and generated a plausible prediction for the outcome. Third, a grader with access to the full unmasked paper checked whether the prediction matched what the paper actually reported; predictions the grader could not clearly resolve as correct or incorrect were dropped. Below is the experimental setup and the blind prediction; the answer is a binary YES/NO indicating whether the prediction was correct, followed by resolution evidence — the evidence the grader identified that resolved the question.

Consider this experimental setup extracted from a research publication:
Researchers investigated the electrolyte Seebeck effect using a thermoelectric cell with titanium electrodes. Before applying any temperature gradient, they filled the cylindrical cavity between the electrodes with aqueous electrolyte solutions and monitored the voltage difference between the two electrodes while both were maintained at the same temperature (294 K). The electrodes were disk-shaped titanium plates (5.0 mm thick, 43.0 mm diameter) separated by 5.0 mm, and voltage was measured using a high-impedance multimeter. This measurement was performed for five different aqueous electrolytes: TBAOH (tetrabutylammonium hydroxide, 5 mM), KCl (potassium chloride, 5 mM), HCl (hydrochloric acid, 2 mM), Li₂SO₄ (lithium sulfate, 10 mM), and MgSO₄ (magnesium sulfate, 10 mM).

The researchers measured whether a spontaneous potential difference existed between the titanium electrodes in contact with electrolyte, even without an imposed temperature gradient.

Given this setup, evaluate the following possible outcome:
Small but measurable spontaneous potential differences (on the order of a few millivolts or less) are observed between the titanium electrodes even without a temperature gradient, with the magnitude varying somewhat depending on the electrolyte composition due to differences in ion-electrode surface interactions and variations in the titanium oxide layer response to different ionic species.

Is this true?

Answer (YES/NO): NO